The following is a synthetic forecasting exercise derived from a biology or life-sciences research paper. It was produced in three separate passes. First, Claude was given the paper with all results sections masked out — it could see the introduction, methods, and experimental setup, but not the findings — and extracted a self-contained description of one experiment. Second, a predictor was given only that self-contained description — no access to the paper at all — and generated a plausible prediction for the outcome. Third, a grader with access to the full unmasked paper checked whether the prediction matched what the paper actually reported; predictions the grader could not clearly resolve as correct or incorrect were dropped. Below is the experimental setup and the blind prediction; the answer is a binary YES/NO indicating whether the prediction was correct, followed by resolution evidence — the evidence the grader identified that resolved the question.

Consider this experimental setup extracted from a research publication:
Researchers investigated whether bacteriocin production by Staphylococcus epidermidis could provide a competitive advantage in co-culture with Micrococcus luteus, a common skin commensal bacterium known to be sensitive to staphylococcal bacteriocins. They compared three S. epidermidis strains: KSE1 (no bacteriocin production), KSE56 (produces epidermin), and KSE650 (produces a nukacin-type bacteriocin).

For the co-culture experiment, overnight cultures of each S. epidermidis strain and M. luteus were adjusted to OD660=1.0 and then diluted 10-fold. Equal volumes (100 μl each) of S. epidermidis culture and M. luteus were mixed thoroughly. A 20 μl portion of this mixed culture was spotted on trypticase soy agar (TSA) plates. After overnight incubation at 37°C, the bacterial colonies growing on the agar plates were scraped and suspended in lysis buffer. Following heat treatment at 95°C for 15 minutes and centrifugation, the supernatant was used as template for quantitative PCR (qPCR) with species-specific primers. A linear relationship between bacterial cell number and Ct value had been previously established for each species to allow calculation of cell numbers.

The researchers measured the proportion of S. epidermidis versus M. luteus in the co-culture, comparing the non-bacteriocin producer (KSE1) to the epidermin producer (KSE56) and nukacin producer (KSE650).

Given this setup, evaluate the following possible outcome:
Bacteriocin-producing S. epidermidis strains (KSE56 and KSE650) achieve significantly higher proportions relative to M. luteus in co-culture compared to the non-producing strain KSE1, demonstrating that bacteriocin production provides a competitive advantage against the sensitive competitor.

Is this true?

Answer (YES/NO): YES